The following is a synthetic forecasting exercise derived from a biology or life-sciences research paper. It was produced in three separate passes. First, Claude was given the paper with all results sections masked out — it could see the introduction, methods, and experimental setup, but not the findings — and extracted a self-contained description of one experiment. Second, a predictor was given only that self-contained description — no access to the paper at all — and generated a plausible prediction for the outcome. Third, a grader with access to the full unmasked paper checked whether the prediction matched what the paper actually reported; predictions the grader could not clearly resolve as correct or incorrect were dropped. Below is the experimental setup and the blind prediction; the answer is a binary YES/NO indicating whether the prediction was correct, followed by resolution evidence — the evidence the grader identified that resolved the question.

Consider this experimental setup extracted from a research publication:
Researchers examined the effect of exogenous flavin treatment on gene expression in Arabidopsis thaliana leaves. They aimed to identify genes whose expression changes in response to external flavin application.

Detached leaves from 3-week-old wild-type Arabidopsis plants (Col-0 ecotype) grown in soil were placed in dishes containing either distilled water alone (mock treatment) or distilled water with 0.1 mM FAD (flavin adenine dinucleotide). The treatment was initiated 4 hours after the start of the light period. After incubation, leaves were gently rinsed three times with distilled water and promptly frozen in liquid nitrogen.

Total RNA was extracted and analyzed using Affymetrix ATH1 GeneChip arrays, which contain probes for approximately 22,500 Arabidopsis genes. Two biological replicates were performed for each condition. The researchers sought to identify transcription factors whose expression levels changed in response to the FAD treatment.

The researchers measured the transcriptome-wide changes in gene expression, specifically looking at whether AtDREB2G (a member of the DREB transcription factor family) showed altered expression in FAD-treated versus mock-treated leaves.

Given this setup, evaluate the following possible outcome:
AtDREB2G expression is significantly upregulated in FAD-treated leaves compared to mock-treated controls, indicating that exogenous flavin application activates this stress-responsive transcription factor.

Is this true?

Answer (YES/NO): YES